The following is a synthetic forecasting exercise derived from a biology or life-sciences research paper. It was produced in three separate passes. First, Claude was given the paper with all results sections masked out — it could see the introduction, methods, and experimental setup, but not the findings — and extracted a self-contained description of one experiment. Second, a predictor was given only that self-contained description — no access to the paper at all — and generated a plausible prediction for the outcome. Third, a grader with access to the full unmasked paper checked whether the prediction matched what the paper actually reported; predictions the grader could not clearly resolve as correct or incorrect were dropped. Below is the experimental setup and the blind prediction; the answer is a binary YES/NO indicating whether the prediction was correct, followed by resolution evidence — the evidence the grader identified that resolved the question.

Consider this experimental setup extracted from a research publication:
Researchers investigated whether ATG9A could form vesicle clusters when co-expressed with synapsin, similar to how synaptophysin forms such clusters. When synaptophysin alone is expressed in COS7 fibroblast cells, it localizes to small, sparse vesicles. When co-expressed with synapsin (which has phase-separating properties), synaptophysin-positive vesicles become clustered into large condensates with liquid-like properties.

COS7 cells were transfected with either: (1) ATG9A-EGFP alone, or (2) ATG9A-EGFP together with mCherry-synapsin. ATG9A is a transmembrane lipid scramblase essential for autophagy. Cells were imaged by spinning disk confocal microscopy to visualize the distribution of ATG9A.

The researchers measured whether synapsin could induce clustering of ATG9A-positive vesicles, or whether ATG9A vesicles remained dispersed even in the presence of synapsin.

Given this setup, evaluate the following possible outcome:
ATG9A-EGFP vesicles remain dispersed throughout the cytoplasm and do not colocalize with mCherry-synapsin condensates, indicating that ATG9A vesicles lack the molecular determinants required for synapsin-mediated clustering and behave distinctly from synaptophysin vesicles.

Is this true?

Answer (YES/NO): NO